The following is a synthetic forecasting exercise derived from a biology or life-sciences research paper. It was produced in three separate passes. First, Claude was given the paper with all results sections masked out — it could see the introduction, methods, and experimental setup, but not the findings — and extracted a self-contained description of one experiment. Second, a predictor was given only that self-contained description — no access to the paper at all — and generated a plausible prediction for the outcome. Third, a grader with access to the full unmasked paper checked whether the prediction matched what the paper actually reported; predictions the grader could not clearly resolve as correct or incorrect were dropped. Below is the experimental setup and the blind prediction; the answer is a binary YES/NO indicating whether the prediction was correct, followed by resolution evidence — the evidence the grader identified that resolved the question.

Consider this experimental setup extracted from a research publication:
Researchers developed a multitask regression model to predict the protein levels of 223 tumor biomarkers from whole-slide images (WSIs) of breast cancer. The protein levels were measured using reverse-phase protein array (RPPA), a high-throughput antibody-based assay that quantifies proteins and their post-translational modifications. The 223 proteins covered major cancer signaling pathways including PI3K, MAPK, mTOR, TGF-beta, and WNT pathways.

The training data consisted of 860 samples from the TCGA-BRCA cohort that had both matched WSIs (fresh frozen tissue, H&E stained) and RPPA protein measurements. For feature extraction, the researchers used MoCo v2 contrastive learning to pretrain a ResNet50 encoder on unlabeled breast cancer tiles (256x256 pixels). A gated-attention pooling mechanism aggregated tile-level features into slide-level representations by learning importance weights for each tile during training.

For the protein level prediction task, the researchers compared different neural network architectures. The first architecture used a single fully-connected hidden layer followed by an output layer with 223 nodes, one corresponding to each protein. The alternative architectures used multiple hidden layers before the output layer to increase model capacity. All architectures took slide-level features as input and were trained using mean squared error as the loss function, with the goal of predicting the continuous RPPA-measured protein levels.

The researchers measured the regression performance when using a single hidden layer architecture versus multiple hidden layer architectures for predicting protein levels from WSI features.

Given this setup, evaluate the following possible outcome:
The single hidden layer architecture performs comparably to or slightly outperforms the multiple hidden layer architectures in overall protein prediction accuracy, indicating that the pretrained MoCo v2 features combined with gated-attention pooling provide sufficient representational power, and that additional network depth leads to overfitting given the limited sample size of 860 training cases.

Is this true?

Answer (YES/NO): YES